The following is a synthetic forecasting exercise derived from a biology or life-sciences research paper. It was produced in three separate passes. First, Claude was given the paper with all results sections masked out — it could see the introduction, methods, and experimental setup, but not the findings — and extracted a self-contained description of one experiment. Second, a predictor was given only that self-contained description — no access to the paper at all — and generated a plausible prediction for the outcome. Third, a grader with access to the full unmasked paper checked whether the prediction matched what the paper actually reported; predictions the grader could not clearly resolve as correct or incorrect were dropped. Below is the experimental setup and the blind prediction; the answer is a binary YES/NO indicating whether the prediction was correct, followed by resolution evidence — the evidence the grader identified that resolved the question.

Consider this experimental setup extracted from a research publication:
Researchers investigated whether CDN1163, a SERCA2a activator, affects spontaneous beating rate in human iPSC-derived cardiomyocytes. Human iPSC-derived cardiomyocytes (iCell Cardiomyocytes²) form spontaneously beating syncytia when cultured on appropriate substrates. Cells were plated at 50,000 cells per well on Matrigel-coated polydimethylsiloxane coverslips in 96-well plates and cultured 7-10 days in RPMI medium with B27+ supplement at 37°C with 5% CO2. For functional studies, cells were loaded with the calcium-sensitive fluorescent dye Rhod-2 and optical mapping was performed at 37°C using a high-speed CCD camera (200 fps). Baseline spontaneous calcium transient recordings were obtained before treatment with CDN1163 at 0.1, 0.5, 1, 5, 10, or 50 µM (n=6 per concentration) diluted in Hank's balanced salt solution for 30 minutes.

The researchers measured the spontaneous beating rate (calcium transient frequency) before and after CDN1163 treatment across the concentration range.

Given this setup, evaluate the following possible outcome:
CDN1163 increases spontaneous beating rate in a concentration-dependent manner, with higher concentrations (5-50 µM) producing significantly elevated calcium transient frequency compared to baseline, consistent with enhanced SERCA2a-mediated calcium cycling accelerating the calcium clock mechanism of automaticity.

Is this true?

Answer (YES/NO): NO